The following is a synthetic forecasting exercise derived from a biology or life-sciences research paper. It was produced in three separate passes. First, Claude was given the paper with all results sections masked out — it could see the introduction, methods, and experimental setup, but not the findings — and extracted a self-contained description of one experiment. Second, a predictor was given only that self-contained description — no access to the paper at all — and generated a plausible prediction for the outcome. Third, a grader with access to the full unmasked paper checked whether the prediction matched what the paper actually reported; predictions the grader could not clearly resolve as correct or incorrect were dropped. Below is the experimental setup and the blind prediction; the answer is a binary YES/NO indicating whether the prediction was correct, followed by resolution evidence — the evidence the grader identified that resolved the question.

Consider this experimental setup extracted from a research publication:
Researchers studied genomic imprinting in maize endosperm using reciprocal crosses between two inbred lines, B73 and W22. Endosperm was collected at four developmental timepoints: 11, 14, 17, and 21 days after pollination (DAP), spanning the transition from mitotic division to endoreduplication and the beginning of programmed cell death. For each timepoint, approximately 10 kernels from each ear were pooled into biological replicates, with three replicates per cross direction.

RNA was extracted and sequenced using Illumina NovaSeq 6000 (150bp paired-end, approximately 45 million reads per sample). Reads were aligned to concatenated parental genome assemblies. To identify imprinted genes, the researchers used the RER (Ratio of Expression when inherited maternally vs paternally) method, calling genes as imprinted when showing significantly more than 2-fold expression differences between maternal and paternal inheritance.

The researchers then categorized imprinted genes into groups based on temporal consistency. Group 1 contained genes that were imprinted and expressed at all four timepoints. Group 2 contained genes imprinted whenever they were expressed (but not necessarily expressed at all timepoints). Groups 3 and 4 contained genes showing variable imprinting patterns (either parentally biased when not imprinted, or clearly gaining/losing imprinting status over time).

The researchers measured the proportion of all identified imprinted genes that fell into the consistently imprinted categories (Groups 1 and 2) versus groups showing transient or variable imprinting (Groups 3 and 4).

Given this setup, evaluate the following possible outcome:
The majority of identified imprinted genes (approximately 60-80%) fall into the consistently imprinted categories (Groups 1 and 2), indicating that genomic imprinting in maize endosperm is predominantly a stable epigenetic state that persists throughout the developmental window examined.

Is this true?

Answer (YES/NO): NO